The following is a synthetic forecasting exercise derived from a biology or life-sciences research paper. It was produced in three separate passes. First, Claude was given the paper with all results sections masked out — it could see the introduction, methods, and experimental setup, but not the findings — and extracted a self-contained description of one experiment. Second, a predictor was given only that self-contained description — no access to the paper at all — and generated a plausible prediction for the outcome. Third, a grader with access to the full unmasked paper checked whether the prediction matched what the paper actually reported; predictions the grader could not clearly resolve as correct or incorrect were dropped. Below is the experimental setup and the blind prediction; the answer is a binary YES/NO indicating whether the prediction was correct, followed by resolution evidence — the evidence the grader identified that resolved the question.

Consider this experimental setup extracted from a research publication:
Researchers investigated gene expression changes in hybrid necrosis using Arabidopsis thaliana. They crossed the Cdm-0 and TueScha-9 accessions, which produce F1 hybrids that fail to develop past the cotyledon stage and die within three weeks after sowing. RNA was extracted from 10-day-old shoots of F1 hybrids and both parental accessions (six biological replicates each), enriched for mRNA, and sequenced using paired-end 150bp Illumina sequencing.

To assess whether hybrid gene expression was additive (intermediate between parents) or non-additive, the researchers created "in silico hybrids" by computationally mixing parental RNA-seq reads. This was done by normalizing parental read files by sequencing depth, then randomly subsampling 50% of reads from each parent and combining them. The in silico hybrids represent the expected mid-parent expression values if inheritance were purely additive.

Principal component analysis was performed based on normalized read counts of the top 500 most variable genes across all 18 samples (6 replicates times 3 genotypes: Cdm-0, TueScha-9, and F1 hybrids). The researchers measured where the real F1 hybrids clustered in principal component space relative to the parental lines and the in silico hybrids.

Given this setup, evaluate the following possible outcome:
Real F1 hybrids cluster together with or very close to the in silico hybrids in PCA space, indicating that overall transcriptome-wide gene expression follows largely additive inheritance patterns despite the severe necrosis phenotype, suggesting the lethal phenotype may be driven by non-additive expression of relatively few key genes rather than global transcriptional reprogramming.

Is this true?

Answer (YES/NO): NO